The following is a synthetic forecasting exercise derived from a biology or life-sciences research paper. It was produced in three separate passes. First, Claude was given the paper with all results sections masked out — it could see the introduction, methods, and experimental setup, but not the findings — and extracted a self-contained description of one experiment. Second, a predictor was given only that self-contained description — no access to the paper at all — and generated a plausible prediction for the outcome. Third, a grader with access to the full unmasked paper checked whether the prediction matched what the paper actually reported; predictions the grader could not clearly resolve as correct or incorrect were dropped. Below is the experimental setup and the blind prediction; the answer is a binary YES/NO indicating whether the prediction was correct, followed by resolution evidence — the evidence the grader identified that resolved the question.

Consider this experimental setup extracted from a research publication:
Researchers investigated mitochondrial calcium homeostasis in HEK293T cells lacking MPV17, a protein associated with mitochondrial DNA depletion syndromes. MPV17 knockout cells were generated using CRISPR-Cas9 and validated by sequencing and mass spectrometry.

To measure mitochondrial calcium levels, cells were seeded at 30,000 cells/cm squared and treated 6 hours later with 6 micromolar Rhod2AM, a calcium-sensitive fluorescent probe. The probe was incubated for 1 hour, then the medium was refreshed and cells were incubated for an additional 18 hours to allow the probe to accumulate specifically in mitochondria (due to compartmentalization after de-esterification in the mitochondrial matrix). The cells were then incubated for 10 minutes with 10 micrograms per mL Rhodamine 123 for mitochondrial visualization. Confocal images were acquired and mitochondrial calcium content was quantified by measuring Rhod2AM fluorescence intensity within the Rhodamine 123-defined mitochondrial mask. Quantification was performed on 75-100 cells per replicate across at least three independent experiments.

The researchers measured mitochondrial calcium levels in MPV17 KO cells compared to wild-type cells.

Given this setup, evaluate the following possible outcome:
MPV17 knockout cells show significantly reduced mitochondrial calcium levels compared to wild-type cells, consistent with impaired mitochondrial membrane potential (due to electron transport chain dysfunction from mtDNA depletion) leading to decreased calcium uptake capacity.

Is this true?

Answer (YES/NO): NO